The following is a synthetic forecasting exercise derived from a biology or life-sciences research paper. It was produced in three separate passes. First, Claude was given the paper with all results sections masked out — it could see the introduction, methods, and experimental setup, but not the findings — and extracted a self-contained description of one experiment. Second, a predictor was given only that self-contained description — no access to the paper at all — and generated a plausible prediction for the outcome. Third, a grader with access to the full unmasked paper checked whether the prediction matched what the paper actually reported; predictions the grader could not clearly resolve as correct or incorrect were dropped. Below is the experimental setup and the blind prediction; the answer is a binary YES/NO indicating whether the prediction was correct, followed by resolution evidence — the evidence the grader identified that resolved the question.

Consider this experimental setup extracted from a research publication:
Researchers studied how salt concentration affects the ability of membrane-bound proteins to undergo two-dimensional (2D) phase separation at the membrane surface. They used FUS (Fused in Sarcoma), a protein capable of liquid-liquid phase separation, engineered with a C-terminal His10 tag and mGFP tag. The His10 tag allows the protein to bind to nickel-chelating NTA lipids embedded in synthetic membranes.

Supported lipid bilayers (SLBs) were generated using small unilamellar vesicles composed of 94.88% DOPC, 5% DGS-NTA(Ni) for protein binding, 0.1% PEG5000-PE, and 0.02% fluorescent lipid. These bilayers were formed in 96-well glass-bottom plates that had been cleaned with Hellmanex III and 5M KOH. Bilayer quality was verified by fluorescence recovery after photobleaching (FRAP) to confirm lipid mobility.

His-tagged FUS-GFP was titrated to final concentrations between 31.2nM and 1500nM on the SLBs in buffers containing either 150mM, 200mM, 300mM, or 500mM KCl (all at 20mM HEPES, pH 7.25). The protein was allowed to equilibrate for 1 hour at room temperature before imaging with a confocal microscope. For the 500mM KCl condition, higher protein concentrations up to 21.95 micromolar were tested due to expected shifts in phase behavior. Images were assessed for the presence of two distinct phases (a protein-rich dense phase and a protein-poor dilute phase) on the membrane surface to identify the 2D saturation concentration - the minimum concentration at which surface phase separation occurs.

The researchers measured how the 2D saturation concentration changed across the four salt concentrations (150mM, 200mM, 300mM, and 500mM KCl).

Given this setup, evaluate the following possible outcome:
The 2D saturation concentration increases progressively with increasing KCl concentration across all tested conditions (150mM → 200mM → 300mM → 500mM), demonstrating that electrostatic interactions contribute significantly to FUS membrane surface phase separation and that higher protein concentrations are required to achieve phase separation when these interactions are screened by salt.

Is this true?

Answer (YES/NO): YES